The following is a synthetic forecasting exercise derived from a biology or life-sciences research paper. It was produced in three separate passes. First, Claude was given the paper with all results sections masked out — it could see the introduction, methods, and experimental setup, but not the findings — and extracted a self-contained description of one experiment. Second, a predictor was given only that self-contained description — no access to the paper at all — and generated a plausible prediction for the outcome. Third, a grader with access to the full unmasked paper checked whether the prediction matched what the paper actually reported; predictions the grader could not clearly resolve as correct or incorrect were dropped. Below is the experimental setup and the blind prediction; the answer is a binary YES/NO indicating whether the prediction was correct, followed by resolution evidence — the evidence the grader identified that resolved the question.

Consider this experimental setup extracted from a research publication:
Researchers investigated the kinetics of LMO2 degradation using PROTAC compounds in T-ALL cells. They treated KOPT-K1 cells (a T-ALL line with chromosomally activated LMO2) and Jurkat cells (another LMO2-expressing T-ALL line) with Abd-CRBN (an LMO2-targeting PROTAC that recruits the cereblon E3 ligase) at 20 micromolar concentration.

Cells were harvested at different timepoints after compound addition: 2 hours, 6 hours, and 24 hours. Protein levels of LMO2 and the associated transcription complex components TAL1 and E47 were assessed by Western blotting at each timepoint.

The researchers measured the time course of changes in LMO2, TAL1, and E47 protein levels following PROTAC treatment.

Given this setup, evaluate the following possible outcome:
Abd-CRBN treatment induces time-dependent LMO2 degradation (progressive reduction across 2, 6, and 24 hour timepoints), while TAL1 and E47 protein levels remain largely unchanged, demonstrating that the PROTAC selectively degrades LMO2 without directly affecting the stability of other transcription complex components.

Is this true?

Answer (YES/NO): NO